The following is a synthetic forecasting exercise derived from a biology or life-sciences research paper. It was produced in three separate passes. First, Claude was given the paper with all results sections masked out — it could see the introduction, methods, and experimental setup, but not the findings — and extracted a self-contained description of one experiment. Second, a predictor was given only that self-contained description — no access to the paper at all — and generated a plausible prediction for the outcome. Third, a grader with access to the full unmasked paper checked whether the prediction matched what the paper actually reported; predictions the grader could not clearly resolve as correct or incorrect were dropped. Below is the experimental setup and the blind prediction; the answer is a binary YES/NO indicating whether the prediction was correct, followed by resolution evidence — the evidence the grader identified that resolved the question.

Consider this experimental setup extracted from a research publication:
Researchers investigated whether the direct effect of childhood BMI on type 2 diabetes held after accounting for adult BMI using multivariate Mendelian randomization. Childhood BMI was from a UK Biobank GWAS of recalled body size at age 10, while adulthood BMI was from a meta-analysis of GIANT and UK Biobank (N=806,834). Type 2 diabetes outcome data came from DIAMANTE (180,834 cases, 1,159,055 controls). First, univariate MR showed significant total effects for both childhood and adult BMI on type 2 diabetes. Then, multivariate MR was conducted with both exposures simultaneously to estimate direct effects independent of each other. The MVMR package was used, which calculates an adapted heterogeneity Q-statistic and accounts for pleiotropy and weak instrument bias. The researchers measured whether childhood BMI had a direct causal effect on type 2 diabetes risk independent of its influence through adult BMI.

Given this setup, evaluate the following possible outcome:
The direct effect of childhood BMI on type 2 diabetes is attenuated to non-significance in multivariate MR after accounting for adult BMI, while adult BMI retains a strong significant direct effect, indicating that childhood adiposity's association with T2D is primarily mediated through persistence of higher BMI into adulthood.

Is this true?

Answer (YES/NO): YES